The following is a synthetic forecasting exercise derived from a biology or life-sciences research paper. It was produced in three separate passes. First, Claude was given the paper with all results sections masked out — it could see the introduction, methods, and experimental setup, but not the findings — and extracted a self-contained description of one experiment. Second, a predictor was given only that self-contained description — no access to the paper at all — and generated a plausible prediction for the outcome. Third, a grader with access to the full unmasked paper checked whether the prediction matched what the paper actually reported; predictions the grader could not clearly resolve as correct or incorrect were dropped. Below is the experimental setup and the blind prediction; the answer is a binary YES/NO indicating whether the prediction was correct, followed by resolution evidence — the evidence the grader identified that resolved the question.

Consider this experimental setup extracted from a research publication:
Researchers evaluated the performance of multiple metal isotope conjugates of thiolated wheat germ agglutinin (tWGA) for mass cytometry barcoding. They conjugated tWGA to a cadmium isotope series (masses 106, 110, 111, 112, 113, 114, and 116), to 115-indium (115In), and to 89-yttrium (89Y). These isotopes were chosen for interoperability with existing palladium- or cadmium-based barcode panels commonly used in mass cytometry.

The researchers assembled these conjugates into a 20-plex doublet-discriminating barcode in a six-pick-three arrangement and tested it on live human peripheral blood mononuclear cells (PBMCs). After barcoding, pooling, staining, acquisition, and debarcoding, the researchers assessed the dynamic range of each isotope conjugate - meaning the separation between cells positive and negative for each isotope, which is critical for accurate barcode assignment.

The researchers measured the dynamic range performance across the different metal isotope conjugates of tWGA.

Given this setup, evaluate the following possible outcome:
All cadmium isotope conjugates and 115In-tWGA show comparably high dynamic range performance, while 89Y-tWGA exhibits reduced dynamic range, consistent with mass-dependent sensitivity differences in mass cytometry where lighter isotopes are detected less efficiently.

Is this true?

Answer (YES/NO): NO